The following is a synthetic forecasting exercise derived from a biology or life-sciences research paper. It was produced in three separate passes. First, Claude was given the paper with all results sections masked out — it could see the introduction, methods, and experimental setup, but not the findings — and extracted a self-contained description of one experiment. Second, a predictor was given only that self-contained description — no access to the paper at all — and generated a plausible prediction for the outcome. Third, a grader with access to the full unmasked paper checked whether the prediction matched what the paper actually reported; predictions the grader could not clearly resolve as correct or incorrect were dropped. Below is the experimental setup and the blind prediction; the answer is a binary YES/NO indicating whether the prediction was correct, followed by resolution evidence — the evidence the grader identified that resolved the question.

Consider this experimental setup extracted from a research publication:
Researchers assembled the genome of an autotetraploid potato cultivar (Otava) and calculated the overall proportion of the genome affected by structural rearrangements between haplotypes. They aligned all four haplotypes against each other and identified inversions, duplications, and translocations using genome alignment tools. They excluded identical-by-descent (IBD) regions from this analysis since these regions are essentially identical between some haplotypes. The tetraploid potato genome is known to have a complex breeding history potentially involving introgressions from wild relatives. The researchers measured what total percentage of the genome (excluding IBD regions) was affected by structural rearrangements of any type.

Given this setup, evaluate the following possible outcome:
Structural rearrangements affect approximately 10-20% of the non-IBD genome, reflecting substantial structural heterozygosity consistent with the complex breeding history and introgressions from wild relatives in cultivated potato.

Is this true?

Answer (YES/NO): NO